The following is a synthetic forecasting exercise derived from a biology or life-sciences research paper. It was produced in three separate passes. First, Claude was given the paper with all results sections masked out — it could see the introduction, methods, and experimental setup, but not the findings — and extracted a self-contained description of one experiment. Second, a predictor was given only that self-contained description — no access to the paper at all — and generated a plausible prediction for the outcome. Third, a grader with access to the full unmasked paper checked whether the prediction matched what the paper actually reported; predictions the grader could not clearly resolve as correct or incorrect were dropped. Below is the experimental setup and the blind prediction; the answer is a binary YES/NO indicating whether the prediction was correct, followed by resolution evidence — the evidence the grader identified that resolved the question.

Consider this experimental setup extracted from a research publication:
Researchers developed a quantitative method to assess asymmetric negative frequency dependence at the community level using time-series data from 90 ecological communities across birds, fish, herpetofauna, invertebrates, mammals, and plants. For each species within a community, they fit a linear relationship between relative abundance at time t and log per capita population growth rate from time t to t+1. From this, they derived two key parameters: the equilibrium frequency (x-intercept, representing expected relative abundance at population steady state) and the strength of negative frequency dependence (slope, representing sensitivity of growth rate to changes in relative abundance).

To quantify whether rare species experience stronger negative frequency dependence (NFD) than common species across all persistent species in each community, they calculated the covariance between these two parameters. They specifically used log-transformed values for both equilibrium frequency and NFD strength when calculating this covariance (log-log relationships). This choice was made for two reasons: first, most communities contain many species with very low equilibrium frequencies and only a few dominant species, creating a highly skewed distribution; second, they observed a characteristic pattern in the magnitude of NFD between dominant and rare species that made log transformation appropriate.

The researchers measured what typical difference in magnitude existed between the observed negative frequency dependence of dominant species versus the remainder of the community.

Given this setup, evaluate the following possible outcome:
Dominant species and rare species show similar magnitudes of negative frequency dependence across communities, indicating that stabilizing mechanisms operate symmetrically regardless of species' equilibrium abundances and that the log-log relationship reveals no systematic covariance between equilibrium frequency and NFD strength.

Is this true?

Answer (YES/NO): NO